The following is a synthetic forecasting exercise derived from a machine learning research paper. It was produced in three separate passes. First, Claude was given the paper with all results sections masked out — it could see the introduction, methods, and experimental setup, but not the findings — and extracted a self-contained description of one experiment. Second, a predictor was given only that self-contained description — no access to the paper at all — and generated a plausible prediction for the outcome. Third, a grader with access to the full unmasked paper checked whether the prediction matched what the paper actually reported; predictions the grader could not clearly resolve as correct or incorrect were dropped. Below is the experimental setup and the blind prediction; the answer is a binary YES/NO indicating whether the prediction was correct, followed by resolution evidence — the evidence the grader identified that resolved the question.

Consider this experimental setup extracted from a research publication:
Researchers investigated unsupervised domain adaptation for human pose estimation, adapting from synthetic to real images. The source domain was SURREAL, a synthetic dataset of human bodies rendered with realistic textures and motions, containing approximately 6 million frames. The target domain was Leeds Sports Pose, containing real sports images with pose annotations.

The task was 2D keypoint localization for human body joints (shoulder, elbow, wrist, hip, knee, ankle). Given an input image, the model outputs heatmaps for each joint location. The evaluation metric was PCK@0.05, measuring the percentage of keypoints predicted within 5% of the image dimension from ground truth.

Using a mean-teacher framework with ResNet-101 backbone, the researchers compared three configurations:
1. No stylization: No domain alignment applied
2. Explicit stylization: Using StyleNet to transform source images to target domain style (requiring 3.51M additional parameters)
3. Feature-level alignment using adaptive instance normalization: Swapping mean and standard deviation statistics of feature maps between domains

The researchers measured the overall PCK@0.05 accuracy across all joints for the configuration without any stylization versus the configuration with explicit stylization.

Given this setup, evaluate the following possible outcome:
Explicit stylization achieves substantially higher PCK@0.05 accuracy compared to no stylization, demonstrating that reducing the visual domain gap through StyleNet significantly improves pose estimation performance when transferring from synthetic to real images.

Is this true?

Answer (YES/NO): NO